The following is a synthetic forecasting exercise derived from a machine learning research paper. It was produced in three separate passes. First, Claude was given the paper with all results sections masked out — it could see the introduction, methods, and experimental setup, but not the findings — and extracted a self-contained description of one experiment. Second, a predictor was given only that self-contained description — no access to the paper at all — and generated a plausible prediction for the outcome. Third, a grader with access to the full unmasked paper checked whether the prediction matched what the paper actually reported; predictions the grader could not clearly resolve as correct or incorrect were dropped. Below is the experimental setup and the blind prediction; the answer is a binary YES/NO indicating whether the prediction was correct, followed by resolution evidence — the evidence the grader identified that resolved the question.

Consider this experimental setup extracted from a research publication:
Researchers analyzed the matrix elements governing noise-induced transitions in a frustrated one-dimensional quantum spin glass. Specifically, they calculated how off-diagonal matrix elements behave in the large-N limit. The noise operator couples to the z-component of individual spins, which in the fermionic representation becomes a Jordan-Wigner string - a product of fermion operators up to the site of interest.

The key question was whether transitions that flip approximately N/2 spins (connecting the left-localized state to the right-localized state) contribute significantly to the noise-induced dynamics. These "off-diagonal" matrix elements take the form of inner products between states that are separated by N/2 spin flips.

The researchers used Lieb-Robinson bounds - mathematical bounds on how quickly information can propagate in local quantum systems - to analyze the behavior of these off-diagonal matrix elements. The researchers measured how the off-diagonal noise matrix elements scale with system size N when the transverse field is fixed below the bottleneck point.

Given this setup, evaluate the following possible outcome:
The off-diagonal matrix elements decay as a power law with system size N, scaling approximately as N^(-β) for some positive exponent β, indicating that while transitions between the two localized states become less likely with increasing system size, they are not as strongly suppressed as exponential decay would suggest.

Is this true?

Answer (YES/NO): NO